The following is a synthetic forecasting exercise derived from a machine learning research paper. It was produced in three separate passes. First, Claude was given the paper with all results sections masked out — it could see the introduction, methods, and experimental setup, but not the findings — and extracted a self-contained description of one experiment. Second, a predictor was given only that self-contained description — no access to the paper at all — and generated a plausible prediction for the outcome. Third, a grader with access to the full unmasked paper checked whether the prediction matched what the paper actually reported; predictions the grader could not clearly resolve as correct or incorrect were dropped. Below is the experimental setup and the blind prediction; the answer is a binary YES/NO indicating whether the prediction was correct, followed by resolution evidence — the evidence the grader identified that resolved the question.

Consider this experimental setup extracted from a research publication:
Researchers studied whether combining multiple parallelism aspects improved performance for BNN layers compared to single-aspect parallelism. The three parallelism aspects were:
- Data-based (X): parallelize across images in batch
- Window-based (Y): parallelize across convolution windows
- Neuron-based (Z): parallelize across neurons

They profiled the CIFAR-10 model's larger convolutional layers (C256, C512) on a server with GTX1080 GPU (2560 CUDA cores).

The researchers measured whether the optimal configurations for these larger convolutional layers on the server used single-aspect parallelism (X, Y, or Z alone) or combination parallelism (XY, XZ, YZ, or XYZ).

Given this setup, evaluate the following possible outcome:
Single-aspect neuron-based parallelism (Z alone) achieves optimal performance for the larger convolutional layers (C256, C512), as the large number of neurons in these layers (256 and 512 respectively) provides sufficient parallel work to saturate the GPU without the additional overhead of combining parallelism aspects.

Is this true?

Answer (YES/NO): NO